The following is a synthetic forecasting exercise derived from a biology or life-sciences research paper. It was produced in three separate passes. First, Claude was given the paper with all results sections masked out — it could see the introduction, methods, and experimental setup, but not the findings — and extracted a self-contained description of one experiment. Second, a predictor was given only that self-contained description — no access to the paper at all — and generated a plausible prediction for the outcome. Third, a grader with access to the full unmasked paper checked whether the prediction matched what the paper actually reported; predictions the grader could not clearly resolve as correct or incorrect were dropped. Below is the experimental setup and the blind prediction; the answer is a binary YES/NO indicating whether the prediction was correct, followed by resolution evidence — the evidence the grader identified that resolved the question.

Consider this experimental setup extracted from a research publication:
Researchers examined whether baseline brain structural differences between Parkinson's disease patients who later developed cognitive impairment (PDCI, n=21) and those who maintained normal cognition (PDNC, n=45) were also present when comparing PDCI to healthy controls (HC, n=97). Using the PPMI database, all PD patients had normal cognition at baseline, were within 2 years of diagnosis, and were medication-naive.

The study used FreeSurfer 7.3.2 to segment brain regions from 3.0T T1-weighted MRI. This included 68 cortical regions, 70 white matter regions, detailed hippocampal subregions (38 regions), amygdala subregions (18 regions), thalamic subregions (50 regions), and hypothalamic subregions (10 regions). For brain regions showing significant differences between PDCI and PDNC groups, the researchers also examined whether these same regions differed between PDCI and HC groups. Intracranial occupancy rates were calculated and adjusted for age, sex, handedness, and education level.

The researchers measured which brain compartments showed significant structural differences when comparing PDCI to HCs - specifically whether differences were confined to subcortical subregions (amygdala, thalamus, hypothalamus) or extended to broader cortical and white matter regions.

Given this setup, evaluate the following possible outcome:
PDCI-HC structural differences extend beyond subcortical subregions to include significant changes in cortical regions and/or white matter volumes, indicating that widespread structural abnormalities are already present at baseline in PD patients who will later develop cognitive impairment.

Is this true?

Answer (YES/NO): YES